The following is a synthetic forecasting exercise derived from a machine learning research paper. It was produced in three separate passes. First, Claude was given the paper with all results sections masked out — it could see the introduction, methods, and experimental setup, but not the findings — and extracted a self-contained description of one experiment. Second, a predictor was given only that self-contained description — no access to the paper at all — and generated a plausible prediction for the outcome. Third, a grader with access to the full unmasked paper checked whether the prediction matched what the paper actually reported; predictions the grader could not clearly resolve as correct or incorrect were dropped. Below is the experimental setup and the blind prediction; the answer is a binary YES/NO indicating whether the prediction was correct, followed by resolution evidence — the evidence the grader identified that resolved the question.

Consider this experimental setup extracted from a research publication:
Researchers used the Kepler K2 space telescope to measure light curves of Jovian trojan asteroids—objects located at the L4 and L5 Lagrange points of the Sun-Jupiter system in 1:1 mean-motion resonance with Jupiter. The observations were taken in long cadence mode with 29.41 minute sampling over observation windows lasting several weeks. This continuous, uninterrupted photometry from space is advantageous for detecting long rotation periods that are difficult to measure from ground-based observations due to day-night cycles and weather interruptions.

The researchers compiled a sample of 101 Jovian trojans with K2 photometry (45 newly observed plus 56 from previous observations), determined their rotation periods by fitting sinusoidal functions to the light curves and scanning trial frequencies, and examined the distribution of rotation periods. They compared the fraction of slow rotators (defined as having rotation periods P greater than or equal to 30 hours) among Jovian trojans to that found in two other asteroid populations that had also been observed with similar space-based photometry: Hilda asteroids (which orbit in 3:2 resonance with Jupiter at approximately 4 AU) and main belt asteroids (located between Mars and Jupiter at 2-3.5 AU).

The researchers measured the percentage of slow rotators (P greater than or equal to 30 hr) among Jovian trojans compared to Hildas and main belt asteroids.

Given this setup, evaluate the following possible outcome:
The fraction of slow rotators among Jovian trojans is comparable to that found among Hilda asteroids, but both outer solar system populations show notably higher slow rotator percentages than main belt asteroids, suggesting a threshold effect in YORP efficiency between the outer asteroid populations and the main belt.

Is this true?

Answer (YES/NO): NO